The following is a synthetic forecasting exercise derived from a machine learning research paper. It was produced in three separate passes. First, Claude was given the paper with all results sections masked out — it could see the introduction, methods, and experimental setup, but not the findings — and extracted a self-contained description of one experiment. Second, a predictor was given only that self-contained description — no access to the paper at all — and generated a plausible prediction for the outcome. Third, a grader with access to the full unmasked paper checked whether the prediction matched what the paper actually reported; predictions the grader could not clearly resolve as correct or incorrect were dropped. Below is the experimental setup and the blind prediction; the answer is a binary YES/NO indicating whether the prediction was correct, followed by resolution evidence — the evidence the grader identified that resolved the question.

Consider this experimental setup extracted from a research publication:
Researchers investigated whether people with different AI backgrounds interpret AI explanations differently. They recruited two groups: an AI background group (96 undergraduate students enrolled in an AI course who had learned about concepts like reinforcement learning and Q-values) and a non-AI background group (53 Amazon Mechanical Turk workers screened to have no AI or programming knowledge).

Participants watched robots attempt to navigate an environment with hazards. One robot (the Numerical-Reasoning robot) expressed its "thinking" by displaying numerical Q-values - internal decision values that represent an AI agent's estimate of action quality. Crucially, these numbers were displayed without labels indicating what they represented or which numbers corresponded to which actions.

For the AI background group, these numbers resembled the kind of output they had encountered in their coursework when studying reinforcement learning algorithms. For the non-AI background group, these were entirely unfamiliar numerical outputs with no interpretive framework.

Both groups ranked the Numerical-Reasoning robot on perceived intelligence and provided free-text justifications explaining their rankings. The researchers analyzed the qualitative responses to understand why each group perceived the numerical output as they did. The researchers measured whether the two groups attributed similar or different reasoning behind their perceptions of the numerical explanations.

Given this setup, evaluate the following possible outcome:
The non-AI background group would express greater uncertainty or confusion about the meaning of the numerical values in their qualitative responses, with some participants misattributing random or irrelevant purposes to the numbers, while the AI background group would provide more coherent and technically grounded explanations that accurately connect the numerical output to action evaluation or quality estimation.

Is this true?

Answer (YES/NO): NO